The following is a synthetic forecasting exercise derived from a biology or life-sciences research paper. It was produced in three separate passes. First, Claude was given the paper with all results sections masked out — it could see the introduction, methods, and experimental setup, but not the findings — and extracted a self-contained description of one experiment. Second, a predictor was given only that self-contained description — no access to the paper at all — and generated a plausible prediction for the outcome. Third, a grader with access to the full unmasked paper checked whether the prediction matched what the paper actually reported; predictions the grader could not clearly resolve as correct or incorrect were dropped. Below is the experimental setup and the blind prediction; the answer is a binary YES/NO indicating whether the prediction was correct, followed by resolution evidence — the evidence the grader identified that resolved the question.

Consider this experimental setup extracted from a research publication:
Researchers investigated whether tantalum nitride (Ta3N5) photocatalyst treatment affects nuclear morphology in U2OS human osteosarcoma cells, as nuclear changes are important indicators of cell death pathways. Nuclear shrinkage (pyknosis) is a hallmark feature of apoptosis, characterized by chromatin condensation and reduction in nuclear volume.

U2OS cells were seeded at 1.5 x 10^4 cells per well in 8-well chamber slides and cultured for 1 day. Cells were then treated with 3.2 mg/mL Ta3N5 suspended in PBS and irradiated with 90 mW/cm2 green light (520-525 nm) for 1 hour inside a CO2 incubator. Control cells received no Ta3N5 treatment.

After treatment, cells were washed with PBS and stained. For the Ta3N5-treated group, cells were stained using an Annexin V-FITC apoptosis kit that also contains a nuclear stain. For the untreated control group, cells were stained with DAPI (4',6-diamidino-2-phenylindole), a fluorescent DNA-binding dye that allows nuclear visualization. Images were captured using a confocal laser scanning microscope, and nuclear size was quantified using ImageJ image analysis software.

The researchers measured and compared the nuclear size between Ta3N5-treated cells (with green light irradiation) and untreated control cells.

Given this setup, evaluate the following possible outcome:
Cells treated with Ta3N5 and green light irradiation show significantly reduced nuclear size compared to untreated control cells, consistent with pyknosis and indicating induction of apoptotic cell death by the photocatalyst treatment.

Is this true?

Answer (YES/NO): YES